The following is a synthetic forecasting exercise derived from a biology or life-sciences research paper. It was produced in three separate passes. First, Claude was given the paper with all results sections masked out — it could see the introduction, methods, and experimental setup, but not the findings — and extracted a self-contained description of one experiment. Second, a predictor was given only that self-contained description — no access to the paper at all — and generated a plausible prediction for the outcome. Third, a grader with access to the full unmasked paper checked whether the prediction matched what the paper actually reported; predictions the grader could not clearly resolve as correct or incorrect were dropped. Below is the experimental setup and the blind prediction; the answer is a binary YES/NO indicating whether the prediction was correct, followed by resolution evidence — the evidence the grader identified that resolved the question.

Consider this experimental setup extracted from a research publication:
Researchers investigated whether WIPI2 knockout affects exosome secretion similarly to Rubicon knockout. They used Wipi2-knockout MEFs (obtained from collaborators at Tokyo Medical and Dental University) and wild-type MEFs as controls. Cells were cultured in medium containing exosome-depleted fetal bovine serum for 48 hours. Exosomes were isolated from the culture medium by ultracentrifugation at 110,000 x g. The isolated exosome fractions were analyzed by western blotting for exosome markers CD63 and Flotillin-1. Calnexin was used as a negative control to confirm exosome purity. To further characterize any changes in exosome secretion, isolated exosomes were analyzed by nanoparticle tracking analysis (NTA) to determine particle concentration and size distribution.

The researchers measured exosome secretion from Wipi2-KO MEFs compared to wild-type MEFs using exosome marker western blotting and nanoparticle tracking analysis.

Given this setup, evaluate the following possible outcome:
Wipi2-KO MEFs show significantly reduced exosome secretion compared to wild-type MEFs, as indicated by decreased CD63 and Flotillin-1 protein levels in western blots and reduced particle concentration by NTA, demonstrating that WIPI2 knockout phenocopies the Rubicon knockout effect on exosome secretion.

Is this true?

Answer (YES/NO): YES